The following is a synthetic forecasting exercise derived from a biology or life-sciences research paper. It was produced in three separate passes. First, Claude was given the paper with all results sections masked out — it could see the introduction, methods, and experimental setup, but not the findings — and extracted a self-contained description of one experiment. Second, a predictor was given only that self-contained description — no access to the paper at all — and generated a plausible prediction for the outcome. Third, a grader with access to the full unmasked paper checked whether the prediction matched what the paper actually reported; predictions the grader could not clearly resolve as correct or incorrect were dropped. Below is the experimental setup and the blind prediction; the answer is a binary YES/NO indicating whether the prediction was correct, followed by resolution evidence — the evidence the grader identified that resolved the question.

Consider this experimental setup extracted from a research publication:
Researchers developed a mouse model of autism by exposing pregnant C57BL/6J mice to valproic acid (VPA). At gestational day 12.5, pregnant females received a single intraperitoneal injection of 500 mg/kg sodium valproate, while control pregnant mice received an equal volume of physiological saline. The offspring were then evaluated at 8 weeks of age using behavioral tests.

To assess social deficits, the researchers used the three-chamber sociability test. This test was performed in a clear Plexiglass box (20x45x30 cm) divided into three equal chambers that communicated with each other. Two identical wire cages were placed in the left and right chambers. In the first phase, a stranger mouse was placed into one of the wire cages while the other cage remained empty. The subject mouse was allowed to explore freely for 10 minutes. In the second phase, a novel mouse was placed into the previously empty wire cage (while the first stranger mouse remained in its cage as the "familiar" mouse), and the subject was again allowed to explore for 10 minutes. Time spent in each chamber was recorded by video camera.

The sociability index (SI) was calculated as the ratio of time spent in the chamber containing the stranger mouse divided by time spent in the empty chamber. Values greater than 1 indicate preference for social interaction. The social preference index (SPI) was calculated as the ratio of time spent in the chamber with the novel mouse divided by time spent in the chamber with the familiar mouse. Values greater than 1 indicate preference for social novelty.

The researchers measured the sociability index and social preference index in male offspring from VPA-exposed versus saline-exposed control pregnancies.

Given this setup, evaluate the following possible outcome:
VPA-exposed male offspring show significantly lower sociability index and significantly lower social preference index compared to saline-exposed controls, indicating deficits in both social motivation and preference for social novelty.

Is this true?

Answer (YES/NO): YES